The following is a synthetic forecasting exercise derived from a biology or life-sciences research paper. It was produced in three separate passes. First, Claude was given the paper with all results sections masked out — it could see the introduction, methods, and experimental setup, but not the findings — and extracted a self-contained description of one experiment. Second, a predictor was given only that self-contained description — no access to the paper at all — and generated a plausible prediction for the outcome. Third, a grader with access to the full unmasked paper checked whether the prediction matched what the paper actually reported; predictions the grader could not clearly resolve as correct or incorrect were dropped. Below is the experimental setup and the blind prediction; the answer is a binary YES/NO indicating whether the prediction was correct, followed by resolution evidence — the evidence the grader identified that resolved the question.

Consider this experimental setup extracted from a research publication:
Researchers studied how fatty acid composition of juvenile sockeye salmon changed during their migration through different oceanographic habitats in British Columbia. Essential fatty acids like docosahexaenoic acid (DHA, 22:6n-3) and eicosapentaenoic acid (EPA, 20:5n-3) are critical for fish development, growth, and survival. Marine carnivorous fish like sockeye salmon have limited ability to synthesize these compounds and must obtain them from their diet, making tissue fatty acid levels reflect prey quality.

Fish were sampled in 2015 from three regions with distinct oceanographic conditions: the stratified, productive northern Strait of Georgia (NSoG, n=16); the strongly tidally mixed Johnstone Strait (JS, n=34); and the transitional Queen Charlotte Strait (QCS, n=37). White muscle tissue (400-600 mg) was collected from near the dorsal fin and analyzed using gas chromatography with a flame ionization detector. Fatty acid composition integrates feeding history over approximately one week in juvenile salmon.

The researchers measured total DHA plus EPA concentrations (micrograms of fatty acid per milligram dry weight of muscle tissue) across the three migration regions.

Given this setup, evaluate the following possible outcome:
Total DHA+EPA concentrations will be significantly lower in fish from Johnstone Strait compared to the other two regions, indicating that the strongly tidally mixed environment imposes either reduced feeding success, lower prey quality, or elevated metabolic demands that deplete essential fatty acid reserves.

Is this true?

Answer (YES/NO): NO